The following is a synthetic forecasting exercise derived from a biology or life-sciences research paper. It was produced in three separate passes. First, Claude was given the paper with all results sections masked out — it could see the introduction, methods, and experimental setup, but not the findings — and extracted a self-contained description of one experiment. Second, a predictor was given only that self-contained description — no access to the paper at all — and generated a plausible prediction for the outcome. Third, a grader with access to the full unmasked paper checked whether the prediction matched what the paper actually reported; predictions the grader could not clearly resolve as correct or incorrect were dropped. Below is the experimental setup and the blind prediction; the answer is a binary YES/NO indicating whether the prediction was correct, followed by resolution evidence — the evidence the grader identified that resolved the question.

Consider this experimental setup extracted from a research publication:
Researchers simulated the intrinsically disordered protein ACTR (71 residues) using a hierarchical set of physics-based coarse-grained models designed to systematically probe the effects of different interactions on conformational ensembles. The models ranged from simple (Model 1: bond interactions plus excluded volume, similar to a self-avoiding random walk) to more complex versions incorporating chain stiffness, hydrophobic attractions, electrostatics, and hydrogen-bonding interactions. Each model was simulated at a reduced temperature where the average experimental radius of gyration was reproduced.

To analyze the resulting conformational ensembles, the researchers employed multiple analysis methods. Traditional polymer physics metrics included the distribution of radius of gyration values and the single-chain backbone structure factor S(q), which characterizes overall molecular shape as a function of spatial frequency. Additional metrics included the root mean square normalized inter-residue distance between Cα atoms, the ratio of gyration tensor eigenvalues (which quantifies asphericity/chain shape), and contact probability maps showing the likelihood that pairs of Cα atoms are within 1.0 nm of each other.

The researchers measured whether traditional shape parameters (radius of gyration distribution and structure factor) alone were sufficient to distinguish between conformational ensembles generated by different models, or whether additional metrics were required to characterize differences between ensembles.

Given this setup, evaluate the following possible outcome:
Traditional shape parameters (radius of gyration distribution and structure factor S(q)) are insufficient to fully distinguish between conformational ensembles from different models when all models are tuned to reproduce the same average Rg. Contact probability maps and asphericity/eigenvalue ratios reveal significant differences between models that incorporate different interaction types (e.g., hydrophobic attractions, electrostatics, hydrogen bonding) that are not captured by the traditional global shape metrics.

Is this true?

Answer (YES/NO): YES